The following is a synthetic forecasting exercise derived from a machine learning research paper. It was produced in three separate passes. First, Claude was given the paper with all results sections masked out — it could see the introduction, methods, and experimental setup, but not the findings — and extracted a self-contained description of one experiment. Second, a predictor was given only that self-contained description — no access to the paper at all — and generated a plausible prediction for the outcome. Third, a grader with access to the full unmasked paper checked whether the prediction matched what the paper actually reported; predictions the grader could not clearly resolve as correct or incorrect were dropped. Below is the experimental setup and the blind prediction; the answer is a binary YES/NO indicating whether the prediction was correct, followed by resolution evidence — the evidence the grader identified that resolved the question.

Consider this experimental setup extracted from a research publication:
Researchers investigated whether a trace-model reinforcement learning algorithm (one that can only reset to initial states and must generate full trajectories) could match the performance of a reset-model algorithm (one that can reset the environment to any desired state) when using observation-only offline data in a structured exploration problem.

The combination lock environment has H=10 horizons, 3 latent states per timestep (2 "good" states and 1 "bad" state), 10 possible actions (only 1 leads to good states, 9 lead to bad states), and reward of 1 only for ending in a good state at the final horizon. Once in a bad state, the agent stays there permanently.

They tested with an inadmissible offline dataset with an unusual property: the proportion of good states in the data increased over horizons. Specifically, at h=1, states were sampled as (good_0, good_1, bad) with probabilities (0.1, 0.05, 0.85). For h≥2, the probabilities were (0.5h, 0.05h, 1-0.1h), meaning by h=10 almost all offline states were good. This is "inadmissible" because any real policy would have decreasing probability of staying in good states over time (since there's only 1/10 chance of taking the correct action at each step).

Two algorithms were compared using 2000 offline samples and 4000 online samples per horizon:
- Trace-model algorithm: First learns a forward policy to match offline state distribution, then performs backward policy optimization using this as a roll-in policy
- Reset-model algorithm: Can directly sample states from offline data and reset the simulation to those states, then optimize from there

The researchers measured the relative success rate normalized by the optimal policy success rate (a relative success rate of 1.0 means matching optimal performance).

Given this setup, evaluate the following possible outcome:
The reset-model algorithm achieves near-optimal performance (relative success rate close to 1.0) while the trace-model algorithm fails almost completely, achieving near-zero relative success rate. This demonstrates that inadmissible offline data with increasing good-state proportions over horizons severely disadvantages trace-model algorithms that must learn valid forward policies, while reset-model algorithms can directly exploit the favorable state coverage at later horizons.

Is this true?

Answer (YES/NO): NO